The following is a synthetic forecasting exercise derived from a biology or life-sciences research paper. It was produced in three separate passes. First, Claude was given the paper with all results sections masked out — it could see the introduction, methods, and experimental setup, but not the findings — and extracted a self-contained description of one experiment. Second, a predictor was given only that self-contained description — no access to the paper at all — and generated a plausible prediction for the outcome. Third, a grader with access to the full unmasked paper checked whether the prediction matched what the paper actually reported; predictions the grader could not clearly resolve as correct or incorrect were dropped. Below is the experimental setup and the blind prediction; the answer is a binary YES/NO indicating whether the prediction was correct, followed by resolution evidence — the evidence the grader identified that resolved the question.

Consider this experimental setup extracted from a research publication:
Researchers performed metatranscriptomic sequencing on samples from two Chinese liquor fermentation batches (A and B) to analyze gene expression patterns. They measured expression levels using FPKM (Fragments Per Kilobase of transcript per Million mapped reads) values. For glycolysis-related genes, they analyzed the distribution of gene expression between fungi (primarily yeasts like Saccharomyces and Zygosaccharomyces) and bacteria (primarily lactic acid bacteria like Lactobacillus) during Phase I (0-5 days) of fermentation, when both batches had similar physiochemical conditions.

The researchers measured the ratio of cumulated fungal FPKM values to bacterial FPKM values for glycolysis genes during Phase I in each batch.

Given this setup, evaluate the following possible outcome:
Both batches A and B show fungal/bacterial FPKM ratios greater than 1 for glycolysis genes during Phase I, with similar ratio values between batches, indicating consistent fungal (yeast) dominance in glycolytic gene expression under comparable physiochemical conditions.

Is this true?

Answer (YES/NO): NO